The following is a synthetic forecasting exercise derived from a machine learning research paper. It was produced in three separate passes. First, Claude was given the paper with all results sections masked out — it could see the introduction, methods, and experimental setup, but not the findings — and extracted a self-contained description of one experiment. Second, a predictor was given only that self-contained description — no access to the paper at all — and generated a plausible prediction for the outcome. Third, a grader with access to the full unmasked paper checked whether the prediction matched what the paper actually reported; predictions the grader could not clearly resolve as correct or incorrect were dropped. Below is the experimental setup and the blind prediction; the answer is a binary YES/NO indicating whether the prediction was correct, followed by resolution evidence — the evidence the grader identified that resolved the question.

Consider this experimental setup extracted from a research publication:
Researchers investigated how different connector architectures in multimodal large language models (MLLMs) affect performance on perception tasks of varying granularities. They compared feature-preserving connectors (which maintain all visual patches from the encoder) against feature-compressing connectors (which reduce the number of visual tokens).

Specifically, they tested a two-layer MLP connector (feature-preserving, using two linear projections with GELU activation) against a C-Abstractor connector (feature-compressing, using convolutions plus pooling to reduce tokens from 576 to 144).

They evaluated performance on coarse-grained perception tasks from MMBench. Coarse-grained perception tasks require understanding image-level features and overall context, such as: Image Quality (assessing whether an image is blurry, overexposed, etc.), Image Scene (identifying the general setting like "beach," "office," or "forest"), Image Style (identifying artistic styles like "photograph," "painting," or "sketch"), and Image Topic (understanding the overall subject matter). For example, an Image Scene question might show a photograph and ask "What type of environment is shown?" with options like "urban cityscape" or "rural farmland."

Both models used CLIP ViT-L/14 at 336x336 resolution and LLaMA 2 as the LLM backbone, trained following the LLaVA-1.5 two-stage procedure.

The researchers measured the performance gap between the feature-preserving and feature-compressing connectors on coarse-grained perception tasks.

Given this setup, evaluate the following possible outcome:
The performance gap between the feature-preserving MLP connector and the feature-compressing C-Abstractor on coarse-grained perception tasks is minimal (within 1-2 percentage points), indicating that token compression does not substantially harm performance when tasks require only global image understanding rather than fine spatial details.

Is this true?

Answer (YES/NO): YES